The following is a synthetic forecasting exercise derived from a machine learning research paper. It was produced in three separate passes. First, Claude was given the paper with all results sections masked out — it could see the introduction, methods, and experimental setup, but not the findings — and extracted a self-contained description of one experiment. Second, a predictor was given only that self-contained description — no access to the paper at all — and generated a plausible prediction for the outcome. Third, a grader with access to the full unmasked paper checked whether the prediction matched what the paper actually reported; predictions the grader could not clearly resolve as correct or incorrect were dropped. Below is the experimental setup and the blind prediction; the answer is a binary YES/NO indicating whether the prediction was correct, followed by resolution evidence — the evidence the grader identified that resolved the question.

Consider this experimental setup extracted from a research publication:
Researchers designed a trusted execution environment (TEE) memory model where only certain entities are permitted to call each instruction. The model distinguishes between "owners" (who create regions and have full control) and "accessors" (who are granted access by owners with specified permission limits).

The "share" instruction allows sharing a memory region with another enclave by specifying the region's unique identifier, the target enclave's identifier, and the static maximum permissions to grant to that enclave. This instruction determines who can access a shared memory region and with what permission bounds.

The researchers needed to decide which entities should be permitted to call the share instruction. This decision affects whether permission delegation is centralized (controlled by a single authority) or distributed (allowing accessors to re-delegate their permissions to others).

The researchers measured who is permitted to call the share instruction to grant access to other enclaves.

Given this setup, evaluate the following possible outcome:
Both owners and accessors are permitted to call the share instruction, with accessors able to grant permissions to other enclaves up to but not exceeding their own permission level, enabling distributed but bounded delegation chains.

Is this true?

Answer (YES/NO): NO